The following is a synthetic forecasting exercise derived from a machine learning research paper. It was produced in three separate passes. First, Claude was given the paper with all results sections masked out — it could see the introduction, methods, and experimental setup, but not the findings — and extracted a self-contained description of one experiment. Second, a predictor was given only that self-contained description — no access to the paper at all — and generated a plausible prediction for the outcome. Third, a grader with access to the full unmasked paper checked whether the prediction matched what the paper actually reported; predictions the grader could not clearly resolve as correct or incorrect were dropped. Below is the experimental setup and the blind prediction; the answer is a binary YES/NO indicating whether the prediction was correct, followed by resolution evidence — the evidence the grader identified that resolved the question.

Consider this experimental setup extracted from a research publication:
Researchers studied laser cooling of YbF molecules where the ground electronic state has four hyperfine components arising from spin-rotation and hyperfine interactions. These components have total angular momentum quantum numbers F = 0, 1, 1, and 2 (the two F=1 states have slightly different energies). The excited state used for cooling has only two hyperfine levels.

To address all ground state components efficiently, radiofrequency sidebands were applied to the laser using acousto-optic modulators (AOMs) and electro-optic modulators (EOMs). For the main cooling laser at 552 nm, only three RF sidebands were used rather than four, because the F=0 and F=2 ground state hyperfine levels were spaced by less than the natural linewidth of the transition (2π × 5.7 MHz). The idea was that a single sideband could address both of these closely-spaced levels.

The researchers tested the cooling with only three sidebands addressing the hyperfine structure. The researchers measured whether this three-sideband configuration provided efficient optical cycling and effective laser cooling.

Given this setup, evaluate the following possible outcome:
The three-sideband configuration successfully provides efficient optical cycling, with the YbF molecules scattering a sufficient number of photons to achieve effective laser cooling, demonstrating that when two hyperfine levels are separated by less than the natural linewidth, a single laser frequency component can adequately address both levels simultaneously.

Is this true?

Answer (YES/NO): NO